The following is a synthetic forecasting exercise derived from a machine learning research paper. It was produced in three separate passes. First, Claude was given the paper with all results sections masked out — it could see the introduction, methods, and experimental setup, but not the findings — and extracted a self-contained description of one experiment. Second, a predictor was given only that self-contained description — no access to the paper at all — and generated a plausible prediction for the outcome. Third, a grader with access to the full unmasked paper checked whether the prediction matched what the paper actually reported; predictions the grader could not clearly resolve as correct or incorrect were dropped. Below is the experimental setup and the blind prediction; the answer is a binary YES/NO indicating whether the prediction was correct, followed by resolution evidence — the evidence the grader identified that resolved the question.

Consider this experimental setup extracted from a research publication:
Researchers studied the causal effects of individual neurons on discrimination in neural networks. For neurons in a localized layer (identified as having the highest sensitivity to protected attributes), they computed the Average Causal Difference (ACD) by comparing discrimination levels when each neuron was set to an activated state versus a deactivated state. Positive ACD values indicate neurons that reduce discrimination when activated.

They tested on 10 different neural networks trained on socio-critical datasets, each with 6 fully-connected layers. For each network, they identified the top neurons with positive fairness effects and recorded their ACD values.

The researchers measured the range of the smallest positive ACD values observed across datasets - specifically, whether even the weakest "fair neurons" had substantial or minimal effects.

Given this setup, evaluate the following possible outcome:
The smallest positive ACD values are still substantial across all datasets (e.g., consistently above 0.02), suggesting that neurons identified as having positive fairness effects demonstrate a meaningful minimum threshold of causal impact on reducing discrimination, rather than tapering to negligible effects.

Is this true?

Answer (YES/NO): YES